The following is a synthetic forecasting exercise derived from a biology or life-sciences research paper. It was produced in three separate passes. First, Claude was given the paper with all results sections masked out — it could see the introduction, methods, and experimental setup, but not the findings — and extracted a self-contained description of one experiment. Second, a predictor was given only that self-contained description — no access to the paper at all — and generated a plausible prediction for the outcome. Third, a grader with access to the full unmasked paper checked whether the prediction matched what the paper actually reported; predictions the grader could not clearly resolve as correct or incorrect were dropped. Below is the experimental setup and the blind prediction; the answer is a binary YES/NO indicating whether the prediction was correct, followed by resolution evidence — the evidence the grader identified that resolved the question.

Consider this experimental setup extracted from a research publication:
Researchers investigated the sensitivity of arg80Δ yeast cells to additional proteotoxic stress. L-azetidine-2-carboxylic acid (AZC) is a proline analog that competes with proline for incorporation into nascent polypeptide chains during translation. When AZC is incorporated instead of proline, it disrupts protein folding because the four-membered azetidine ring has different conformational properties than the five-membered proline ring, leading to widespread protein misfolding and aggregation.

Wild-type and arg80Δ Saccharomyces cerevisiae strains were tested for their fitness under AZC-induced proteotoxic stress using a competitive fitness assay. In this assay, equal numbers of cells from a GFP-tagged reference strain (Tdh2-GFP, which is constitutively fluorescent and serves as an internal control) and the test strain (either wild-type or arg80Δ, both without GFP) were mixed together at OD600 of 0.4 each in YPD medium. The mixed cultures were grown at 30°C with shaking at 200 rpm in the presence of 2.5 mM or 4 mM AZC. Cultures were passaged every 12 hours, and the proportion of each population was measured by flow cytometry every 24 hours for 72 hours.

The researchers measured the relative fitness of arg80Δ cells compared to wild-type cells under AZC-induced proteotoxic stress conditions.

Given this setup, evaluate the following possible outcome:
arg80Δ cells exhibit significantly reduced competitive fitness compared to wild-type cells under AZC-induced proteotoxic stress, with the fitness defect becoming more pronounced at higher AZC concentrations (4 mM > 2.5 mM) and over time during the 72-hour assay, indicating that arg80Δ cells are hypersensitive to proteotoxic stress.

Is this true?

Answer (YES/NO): NO